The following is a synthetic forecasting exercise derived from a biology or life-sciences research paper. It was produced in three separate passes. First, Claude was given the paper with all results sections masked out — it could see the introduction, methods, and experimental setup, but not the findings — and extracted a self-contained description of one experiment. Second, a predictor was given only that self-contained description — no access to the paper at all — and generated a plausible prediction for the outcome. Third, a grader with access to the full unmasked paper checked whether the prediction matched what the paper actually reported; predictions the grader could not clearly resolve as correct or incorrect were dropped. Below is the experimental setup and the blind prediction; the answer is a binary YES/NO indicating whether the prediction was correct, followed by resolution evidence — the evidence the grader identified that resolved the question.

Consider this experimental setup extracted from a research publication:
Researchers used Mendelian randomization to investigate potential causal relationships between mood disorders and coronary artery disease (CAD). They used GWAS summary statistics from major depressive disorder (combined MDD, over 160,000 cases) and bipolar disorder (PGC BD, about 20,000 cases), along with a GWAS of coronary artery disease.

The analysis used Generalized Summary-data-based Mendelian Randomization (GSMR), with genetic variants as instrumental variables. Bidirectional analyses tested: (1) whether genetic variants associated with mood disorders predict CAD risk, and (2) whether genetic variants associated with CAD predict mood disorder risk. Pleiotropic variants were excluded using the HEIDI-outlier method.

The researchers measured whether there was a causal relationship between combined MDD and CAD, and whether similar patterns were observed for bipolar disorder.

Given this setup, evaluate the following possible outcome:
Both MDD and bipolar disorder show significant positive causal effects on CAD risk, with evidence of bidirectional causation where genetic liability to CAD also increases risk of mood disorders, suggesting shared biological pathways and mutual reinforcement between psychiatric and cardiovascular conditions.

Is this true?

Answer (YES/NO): NO